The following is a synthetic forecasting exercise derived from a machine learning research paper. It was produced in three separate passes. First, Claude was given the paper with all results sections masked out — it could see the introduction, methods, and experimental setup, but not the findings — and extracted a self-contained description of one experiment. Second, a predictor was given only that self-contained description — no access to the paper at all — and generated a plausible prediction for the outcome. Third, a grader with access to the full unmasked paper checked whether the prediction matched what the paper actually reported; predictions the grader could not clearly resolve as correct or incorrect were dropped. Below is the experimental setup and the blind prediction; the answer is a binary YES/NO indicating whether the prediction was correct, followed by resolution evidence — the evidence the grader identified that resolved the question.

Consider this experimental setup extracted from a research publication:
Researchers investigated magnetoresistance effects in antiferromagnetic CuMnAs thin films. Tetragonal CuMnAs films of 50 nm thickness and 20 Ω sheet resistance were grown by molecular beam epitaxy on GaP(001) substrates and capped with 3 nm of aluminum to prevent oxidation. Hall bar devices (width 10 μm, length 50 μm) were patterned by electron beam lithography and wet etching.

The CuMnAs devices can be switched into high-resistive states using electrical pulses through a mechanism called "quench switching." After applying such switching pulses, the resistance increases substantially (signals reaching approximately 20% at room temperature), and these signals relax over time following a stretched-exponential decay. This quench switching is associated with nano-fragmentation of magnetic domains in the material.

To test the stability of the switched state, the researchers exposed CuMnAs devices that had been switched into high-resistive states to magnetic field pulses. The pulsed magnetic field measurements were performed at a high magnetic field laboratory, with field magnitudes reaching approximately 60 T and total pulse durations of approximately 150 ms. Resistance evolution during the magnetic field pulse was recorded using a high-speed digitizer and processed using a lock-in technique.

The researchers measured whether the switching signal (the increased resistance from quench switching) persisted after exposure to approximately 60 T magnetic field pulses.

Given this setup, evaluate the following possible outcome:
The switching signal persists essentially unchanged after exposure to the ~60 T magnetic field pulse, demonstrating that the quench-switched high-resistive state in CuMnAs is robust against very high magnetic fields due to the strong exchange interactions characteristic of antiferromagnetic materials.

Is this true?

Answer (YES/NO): YES